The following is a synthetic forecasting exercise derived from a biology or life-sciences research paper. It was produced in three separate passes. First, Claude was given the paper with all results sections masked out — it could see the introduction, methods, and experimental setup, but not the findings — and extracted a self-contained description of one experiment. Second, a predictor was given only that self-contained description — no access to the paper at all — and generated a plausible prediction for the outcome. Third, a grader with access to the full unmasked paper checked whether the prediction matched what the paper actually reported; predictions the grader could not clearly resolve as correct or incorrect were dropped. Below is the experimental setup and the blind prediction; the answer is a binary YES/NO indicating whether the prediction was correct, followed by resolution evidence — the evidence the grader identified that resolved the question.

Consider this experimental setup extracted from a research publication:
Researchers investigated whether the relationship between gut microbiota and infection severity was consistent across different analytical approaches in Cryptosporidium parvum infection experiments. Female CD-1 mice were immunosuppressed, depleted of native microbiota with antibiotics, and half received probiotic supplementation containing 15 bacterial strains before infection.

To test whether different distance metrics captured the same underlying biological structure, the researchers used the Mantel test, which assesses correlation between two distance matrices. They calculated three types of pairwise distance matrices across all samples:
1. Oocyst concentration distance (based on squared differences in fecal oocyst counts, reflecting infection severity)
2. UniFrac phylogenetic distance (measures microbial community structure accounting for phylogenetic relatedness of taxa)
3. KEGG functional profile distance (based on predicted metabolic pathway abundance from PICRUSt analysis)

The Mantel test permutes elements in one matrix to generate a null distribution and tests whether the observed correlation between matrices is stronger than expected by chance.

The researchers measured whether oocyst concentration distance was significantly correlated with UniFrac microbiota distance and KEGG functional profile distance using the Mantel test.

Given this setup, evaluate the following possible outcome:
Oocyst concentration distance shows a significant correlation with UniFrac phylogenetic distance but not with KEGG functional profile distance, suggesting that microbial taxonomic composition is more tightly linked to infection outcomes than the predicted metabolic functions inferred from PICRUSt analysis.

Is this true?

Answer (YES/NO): NO